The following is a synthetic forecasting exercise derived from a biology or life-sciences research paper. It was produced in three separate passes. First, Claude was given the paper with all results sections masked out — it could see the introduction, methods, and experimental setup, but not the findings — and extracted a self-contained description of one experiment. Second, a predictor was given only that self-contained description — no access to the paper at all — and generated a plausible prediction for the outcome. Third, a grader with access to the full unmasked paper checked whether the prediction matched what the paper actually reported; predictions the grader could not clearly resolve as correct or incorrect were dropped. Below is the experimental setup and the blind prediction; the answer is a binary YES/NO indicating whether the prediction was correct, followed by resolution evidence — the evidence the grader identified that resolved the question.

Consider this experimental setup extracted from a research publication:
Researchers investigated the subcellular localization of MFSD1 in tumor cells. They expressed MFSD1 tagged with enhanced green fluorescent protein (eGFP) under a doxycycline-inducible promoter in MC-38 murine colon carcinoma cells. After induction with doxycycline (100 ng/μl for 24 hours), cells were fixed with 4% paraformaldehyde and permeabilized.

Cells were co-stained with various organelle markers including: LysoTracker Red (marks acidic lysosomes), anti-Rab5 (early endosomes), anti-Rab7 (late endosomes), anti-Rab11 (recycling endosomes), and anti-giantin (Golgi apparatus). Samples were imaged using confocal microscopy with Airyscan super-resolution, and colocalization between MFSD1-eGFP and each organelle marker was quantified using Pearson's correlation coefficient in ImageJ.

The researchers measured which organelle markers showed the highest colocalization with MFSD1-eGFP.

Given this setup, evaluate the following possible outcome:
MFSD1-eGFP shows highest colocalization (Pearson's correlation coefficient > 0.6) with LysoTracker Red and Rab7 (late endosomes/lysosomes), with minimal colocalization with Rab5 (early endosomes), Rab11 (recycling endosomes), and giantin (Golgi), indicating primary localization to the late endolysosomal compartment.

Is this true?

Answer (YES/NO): NO